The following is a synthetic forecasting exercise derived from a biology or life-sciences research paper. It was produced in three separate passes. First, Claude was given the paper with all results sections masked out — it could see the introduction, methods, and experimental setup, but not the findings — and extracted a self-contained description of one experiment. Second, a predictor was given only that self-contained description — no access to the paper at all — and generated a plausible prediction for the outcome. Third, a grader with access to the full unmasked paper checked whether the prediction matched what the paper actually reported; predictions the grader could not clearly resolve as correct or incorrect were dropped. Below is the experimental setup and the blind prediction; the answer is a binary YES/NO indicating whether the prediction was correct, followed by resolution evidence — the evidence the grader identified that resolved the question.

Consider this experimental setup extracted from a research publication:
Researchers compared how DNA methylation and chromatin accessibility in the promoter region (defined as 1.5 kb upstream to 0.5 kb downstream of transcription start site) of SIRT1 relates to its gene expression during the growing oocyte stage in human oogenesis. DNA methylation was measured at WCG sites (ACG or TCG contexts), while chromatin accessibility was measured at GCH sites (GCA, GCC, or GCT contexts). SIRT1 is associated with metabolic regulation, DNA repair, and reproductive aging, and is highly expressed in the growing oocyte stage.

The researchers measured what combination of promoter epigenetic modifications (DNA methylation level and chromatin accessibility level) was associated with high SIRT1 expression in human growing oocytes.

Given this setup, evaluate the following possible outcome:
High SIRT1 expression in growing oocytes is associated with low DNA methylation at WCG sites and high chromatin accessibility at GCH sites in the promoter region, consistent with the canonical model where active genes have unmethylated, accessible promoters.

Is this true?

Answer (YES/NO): YES